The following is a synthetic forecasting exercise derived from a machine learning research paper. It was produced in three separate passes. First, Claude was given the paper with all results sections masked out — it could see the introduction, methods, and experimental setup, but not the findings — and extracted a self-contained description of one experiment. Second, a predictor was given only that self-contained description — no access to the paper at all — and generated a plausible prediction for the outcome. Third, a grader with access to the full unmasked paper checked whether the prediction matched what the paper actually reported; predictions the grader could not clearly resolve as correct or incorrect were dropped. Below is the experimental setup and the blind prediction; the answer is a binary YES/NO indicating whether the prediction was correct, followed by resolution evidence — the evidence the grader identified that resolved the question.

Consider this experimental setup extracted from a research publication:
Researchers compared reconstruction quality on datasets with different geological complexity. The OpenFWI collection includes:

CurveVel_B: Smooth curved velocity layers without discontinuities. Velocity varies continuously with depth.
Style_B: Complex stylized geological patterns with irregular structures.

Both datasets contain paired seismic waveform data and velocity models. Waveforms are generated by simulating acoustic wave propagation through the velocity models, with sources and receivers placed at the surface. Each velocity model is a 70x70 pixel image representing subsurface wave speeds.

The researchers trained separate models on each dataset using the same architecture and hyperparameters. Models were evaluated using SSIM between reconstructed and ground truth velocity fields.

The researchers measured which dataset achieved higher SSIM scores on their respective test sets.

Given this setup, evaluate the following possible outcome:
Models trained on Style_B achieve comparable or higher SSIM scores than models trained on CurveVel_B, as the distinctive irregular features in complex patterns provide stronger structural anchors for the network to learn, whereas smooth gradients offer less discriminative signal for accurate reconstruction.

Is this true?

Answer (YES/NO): NO